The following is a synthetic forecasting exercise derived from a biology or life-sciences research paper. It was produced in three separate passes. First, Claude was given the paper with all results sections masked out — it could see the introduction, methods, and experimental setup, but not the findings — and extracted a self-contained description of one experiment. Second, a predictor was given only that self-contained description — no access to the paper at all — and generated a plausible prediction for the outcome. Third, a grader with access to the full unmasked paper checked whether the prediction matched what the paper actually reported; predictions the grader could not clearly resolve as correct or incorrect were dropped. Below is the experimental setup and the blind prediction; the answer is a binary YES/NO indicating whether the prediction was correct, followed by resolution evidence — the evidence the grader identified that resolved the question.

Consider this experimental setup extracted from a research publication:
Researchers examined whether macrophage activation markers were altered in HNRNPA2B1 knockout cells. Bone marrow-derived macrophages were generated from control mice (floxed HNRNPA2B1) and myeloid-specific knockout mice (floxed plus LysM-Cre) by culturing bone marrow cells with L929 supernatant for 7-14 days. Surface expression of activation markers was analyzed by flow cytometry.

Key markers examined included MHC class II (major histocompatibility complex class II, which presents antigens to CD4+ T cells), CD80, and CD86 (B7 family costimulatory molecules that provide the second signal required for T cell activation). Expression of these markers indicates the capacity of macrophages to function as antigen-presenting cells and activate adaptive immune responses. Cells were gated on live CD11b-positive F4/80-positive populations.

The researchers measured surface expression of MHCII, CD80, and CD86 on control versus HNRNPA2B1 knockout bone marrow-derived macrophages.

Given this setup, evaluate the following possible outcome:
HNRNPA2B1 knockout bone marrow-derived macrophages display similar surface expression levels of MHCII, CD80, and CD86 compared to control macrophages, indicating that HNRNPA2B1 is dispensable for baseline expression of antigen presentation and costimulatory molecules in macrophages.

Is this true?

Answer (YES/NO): NO